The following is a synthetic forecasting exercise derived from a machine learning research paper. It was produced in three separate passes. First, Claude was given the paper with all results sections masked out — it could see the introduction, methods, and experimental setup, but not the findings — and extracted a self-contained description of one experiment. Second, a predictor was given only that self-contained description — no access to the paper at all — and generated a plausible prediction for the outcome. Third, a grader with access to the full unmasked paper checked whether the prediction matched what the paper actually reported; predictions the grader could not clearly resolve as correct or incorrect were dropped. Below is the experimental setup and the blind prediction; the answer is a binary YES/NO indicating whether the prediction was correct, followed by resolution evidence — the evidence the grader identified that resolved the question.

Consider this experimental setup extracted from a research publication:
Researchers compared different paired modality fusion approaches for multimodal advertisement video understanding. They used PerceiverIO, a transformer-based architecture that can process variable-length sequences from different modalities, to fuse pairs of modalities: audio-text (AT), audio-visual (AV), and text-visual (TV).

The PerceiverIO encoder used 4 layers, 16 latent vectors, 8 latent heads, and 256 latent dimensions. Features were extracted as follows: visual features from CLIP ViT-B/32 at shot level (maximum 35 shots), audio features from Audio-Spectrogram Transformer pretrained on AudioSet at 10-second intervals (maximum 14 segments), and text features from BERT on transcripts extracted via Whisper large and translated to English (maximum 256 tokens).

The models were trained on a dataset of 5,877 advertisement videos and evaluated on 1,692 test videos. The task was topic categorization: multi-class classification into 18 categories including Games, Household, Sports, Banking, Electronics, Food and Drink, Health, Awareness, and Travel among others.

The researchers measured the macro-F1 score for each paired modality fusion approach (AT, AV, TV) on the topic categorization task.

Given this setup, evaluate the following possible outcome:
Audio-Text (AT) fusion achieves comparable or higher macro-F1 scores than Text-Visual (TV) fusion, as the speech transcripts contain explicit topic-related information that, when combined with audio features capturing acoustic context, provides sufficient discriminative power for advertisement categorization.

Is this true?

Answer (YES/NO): NO